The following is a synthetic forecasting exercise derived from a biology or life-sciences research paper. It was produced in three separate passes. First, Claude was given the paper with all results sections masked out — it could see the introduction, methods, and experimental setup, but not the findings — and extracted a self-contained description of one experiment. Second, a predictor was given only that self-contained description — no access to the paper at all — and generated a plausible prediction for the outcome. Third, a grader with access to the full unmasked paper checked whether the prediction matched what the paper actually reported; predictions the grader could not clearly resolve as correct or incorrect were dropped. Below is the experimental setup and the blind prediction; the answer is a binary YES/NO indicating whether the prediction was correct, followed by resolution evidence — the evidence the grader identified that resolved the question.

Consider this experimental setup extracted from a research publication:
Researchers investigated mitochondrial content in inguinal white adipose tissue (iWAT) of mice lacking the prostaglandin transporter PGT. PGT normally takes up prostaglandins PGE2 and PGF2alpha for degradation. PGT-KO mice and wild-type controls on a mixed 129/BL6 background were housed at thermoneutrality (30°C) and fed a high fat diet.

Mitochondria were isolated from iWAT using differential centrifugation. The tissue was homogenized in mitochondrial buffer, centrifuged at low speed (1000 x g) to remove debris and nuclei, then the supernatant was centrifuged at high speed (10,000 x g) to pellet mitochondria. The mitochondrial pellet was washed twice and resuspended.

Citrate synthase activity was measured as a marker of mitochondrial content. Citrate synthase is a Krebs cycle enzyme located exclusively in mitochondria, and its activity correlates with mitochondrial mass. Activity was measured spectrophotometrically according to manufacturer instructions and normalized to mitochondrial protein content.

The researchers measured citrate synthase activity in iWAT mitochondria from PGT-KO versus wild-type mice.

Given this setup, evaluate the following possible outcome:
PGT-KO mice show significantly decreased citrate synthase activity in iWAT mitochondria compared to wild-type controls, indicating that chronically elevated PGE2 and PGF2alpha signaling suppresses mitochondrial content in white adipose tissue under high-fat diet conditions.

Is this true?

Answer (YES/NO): NO